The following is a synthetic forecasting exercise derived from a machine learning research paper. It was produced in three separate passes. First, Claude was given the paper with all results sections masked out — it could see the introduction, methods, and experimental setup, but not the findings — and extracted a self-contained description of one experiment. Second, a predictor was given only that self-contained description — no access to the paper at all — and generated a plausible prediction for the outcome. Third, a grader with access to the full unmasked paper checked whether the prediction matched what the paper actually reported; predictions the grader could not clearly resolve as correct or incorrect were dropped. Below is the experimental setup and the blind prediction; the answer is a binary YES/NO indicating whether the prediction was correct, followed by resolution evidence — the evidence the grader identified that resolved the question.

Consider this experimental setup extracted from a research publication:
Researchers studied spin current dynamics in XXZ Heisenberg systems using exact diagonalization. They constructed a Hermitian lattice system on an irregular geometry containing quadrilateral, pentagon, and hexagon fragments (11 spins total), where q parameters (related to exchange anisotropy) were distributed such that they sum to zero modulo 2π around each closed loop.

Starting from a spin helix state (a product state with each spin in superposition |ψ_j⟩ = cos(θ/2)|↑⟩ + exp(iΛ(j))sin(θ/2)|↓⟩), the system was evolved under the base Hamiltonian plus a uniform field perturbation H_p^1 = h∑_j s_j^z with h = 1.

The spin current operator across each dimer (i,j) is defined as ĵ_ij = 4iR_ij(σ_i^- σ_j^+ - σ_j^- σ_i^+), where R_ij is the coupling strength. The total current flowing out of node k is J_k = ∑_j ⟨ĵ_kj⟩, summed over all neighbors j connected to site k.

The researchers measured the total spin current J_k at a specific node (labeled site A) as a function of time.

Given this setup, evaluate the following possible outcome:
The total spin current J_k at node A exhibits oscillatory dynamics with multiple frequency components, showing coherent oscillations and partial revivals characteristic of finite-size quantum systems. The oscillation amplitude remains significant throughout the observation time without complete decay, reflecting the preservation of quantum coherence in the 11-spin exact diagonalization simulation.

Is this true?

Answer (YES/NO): NO